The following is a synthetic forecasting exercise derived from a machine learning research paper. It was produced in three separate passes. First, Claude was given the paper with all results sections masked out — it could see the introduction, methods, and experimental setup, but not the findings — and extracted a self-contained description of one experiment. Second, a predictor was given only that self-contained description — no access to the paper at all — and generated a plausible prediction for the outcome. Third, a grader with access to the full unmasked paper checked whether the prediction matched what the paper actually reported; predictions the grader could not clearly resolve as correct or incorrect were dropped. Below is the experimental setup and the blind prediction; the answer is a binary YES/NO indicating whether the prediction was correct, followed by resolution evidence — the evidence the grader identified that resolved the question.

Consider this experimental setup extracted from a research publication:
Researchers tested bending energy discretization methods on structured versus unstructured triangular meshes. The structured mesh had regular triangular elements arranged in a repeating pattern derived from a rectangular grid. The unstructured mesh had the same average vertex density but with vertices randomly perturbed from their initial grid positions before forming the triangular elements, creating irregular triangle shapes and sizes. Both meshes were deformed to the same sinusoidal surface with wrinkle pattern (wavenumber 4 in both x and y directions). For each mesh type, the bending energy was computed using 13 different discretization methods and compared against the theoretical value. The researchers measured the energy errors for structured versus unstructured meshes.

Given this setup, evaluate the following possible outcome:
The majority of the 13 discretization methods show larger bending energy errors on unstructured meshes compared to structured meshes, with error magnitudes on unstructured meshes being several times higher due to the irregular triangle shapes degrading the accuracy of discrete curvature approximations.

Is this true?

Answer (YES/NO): NO